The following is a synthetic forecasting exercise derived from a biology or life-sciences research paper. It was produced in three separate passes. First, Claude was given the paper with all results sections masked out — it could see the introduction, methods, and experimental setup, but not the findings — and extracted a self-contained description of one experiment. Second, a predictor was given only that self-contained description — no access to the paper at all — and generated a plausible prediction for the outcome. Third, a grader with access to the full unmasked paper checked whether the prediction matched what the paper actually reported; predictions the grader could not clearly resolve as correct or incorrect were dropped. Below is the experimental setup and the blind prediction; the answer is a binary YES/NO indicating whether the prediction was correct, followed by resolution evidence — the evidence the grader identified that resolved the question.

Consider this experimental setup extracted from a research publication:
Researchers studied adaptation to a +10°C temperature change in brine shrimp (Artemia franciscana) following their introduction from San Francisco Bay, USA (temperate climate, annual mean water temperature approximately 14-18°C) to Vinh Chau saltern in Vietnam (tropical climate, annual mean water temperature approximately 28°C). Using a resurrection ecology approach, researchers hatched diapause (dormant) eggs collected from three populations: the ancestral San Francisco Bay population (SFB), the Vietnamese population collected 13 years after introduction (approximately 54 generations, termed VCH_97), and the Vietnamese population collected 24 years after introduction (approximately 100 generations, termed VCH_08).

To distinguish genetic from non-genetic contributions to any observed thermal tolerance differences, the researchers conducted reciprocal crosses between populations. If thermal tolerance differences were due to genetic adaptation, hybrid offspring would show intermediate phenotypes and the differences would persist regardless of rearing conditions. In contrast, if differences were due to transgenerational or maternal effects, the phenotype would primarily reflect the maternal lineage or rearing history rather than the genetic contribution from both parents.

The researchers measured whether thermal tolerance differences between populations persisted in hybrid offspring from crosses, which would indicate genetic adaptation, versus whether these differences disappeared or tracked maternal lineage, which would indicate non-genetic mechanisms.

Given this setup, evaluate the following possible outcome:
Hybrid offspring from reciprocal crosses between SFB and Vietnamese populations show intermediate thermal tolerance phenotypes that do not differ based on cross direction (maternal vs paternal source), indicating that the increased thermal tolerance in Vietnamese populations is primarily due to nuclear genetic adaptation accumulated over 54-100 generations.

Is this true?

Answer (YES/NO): NO